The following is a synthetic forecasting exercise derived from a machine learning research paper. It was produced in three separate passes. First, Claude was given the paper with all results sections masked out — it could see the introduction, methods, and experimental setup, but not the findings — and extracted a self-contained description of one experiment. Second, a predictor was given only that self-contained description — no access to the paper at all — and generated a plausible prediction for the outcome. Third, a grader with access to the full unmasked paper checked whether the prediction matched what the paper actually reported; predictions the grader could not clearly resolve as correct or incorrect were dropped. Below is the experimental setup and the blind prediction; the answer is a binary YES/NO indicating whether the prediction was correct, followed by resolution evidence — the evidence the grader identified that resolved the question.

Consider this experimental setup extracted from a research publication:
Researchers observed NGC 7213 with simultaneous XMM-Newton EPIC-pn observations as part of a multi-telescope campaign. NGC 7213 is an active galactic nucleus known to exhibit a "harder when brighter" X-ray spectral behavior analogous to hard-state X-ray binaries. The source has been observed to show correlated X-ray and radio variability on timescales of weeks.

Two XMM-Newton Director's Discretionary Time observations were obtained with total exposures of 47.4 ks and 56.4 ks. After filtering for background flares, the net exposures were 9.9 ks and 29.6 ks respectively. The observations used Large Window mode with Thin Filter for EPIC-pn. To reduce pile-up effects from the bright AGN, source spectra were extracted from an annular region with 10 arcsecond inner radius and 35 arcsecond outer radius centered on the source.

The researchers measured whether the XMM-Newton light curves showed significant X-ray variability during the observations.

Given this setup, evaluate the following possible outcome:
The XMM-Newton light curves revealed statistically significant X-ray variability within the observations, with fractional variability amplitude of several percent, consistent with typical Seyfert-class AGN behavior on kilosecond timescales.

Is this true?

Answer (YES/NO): NO